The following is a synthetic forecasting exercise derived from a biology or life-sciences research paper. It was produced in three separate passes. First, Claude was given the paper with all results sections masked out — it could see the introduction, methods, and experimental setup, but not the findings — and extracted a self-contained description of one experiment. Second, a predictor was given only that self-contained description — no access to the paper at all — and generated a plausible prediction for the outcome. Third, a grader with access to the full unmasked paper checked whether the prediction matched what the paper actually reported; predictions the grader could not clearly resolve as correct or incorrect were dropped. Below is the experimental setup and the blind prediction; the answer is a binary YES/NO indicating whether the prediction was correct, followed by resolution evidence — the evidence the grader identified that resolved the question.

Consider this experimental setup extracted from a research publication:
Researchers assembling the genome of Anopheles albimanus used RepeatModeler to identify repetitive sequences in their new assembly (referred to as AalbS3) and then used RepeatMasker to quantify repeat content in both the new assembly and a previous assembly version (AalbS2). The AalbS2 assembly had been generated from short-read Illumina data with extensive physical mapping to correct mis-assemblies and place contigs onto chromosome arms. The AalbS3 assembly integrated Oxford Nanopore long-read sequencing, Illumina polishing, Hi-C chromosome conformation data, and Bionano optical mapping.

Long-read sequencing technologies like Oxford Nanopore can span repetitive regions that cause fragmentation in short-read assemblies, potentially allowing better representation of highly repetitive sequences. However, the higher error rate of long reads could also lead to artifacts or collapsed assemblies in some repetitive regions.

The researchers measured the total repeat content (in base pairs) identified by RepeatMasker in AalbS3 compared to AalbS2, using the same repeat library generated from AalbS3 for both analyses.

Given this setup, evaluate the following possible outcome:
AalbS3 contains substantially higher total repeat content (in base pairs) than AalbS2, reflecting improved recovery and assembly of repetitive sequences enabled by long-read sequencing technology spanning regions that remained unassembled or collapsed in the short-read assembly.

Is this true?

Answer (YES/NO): YES